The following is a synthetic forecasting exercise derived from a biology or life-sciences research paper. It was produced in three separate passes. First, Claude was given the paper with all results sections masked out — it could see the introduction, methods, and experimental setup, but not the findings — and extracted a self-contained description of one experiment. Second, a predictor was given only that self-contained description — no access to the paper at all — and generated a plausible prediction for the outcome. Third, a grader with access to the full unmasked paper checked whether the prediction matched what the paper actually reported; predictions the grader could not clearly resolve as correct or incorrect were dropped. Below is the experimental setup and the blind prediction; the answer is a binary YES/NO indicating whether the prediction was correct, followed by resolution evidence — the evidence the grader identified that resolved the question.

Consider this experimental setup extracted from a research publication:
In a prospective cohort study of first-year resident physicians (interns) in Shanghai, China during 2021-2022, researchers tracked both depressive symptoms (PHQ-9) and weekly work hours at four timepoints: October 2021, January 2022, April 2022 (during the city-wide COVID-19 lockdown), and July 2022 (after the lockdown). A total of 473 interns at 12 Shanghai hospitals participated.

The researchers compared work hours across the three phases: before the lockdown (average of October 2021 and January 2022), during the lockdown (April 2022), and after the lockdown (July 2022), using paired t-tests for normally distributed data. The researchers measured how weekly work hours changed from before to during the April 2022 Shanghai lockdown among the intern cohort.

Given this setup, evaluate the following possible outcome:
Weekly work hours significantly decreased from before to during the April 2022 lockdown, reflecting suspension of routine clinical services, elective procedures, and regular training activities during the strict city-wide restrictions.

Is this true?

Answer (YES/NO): YES